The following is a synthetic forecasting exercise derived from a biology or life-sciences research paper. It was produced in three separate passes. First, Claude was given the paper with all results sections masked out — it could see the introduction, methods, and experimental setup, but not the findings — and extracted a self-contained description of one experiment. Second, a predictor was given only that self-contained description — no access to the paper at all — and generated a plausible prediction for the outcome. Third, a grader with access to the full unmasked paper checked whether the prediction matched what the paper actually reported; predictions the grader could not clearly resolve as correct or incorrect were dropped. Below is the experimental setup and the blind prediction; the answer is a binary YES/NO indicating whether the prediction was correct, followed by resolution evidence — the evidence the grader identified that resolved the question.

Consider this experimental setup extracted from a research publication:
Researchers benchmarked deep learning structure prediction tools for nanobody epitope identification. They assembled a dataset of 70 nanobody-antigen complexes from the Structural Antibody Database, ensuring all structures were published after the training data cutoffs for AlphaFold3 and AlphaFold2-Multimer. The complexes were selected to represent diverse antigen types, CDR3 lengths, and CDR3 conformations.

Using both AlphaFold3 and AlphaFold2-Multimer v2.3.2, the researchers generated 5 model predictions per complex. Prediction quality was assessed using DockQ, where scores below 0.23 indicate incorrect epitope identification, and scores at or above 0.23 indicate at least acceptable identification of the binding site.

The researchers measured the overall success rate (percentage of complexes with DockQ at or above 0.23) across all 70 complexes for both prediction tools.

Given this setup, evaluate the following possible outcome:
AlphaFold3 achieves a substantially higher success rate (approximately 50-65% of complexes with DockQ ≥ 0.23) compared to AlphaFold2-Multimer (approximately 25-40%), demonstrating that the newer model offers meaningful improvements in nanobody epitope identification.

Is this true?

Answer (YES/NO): NO